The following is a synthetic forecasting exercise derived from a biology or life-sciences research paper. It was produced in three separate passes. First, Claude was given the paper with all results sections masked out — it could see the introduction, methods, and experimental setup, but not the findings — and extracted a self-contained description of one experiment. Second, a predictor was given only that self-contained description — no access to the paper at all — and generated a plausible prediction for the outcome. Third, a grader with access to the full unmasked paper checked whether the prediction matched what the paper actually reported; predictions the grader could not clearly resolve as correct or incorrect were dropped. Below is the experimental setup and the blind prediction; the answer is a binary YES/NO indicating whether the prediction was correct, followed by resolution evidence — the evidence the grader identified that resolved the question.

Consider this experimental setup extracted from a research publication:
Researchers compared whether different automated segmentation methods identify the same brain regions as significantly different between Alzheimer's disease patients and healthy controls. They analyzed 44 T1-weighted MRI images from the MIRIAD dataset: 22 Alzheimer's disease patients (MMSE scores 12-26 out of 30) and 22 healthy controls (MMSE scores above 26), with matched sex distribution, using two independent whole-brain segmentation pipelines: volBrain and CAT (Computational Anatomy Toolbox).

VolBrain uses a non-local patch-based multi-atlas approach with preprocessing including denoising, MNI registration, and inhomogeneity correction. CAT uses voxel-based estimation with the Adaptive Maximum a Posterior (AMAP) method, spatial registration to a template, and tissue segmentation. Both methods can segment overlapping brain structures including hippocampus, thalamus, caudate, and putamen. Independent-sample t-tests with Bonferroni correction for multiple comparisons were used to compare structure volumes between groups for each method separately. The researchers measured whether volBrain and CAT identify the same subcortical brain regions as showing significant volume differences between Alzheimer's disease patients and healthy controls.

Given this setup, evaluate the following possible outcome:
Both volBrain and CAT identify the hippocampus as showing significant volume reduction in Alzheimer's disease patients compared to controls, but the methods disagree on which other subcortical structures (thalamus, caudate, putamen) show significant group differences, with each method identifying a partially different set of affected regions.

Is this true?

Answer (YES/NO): NO